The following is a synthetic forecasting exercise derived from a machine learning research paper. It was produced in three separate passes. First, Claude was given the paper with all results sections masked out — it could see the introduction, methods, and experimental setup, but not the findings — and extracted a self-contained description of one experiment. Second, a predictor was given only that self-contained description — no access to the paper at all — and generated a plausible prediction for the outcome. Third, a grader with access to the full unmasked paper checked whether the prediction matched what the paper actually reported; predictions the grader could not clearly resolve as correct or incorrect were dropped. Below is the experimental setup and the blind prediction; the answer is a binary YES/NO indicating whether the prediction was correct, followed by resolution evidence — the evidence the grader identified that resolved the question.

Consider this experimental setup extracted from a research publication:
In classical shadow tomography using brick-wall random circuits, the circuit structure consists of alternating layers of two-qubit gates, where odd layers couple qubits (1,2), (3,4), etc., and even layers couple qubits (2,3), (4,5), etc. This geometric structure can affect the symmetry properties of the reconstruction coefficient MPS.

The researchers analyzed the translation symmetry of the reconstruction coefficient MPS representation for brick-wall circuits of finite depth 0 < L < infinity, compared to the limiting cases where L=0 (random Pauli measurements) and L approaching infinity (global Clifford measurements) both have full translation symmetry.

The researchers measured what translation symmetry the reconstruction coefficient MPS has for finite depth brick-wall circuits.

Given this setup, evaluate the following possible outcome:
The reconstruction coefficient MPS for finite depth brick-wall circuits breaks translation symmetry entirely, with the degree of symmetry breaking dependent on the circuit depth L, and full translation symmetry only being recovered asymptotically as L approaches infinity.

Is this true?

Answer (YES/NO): NO